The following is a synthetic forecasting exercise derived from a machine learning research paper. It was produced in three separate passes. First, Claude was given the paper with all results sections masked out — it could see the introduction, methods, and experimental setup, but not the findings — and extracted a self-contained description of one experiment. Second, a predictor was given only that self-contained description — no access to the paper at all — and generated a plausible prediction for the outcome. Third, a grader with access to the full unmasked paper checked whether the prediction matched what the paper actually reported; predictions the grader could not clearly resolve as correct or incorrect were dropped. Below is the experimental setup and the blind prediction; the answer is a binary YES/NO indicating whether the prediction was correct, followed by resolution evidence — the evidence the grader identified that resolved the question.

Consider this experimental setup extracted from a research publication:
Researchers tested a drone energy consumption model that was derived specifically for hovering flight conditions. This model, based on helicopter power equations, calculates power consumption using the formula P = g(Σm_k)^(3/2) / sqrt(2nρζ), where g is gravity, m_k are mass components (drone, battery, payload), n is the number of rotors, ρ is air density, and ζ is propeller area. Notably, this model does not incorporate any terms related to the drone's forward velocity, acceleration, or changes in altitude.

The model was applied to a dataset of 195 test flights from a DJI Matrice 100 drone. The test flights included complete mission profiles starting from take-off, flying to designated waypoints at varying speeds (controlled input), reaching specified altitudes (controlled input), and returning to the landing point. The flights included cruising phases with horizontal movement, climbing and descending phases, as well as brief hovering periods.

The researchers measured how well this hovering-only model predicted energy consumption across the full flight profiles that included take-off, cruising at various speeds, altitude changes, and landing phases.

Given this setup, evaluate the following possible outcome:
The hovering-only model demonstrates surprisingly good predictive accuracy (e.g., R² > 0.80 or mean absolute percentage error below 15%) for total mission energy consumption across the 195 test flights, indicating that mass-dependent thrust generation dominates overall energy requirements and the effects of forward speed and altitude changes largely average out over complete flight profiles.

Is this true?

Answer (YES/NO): NO